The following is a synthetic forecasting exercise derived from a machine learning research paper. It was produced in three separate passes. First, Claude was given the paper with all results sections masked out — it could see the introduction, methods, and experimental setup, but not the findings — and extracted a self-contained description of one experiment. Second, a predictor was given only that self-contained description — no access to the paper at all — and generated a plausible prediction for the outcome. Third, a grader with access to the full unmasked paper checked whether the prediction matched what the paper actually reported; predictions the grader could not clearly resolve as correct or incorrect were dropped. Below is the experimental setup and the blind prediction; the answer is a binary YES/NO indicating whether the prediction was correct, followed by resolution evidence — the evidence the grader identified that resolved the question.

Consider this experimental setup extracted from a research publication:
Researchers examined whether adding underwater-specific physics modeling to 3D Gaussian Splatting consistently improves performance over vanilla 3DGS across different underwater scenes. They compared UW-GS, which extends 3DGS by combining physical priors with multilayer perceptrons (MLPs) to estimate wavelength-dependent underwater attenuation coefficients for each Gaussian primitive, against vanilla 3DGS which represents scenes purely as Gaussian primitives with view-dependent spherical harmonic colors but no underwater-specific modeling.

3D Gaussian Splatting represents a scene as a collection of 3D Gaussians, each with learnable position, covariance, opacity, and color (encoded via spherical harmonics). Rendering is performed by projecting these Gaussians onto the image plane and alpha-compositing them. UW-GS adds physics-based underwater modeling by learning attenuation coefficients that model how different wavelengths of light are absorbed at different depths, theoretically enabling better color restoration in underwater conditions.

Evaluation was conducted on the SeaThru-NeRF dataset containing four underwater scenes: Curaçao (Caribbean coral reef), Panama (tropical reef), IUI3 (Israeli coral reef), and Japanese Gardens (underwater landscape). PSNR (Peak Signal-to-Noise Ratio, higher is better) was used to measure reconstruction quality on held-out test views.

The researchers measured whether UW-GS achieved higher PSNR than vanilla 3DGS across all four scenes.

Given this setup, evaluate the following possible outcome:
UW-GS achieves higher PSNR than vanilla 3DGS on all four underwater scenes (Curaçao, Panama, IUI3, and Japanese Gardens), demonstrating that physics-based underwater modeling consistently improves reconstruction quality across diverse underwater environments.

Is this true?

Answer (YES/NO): NO